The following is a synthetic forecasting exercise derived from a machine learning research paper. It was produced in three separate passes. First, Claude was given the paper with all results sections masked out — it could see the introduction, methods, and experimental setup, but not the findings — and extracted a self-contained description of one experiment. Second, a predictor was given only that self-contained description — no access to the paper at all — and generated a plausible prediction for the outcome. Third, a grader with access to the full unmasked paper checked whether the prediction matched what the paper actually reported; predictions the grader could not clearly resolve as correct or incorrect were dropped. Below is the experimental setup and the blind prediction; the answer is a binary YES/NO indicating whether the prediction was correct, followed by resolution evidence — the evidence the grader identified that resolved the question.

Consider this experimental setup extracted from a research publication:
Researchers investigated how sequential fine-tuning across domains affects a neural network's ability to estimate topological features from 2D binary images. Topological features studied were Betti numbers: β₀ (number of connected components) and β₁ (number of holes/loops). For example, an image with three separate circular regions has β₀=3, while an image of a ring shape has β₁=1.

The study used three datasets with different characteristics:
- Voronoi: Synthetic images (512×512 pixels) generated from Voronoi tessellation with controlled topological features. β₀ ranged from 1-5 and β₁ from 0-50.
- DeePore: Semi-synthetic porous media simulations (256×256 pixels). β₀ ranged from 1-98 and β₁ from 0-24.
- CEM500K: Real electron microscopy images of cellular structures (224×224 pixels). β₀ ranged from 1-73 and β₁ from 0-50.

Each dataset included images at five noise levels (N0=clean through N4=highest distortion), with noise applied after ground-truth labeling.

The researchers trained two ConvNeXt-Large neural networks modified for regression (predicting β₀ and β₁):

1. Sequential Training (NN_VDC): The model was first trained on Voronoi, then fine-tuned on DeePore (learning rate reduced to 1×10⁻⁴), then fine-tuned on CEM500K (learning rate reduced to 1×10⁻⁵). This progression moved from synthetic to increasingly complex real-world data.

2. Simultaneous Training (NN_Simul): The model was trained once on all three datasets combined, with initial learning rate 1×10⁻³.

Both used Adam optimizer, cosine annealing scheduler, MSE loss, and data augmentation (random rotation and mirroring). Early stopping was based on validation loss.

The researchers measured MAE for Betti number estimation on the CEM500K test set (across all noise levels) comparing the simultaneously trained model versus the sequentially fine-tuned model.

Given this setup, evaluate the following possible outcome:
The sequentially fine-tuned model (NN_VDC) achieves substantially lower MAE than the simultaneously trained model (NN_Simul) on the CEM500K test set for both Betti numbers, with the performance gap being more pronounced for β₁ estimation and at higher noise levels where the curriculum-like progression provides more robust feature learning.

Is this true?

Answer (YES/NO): NO